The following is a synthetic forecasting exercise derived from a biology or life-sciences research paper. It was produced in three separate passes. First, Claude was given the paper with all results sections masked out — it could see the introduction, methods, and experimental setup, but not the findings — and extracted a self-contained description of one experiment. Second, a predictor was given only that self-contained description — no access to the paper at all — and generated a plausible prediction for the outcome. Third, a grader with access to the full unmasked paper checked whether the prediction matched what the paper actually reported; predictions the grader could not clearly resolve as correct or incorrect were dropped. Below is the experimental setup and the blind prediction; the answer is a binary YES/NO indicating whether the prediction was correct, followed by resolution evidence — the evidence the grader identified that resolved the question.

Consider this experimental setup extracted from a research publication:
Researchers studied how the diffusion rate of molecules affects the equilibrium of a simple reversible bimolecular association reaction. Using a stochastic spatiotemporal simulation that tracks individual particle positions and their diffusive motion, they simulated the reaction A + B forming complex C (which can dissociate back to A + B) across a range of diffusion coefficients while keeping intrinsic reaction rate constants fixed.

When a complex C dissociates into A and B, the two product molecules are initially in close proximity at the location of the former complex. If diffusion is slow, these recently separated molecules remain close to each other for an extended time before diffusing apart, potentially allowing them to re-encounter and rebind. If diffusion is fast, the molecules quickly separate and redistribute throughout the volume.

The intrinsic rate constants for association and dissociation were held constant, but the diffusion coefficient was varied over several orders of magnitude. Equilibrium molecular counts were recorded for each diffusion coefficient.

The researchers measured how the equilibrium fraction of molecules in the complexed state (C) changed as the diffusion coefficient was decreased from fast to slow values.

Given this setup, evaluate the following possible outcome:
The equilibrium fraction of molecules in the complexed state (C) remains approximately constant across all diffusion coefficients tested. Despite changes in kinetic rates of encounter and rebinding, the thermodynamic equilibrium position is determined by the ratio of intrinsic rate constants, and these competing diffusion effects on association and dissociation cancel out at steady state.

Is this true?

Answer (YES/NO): NO